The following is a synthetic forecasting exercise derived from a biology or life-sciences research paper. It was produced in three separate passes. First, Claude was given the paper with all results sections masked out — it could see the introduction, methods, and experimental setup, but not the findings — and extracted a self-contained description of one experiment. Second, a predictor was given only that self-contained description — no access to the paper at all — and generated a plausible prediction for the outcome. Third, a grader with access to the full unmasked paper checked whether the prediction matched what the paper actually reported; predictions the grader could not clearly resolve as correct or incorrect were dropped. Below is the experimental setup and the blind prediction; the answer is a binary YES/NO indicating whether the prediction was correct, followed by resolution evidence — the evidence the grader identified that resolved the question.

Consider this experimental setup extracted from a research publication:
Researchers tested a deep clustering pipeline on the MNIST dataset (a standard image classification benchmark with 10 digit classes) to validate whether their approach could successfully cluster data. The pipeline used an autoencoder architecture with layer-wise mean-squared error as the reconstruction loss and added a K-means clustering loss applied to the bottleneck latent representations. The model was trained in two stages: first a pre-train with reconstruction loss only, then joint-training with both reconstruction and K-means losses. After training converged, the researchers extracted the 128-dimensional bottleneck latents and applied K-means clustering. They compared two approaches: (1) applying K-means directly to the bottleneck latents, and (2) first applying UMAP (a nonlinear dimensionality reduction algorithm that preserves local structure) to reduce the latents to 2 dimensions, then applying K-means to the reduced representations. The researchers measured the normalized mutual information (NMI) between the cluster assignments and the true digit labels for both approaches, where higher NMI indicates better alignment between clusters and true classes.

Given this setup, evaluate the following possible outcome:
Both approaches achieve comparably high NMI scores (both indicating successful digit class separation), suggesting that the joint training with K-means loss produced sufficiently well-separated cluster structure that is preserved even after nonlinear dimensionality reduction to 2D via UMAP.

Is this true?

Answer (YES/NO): NO